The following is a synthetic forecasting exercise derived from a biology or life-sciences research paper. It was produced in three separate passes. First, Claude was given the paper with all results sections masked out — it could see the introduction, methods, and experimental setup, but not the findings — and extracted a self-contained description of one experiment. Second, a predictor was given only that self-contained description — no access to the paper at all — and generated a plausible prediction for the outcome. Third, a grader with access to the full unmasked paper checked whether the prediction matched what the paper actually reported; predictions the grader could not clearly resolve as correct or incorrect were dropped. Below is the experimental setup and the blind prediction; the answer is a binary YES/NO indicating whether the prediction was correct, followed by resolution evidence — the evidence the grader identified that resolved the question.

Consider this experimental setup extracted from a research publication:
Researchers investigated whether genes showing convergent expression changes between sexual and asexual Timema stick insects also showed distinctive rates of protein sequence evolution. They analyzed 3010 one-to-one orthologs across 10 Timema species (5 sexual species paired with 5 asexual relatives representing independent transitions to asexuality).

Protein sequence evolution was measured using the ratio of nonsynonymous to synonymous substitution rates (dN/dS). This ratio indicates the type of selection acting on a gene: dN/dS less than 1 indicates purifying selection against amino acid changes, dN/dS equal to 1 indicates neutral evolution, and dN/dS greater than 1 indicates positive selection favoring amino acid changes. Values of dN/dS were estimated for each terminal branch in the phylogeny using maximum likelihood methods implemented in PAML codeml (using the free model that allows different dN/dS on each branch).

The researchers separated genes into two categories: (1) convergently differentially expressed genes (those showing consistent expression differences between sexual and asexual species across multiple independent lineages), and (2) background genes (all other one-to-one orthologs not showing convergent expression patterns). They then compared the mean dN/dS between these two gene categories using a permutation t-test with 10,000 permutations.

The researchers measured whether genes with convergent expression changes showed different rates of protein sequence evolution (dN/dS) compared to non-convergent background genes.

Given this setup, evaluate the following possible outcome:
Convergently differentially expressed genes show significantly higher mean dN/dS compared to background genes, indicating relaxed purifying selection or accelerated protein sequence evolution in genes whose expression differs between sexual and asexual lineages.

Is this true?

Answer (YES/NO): NO